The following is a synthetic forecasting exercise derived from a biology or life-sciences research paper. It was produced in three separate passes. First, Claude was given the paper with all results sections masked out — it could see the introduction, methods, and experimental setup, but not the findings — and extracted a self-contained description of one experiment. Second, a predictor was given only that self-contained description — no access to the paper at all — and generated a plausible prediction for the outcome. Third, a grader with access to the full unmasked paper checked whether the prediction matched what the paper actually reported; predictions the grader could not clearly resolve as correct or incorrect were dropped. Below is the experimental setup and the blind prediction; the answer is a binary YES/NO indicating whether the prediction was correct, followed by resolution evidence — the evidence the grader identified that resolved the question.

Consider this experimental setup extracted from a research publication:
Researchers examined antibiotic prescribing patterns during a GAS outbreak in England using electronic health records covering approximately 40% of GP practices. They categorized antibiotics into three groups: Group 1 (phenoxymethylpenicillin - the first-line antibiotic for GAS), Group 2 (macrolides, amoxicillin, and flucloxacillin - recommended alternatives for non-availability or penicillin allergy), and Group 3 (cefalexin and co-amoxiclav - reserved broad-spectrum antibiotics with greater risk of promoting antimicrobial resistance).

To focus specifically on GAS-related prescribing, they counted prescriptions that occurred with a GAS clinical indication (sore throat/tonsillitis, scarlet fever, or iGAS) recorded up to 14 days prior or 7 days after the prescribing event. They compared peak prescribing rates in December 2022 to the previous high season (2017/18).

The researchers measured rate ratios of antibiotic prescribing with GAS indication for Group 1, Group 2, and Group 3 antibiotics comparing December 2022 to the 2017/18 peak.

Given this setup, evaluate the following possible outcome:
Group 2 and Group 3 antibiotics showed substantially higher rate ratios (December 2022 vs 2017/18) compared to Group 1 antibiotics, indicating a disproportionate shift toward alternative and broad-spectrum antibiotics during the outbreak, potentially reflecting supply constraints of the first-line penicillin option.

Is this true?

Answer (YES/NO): YES